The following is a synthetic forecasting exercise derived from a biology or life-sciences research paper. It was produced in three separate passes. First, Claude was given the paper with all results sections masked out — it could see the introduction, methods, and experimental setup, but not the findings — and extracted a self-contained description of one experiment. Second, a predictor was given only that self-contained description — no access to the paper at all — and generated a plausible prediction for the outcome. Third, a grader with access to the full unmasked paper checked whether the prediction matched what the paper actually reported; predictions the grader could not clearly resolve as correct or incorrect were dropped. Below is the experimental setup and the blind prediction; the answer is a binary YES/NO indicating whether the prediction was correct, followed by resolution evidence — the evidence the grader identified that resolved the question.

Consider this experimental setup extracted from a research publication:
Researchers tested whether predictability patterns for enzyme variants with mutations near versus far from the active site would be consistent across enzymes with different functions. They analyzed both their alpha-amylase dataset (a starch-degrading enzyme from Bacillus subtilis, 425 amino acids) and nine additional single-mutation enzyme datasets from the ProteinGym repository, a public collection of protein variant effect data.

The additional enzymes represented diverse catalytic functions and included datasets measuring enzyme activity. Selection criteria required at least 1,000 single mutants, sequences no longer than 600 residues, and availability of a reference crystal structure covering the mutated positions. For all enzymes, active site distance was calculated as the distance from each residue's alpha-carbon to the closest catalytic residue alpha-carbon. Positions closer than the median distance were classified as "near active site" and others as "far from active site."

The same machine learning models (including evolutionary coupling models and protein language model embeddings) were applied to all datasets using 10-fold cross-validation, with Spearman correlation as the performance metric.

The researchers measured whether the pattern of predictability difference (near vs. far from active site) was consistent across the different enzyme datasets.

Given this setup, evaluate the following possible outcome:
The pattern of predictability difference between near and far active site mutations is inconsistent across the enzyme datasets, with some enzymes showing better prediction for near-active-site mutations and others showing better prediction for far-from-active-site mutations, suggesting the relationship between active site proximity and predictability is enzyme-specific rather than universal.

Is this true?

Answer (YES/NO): YES